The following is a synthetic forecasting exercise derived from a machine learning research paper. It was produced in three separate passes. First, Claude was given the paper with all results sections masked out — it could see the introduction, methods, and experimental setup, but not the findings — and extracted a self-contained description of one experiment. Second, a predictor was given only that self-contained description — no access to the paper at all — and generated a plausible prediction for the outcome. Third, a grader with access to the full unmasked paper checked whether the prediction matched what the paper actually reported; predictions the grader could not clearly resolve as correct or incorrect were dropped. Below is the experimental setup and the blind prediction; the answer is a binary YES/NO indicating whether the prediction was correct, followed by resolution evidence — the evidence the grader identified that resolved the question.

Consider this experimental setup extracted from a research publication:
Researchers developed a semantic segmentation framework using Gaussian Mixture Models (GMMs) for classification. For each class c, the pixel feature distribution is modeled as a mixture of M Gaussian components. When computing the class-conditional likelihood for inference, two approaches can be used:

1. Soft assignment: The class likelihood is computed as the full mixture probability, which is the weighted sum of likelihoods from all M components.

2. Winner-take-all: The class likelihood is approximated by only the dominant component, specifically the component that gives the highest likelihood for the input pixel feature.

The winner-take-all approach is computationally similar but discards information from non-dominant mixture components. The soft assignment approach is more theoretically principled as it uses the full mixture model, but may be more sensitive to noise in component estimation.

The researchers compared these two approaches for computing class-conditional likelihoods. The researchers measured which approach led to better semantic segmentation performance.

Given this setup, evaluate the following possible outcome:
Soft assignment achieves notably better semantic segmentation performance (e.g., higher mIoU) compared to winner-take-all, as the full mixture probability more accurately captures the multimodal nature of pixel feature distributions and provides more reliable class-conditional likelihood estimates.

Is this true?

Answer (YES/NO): NO